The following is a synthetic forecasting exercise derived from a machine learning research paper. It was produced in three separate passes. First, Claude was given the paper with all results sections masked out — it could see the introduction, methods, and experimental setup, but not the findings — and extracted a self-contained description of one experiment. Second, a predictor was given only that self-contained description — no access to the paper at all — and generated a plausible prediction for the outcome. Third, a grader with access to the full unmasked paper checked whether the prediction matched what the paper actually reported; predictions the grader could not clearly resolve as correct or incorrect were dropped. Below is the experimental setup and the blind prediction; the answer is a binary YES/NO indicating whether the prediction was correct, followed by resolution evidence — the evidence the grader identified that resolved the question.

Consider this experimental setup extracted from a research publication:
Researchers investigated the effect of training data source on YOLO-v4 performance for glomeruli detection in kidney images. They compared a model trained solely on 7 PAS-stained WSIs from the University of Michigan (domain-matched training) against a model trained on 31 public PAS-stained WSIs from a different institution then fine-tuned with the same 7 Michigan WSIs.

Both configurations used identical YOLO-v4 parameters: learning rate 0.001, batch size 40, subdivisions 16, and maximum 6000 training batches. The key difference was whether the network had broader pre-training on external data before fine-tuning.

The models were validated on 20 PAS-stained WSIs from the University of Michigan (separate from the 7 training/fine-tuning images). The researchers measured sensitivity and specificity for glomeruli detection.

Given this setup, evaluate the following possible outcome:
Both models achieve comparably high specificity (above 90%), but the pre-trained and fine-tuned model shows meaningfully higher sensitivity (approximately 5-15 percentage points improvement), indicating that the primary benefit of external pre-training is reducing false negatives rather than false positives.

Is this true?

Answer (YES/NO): NO